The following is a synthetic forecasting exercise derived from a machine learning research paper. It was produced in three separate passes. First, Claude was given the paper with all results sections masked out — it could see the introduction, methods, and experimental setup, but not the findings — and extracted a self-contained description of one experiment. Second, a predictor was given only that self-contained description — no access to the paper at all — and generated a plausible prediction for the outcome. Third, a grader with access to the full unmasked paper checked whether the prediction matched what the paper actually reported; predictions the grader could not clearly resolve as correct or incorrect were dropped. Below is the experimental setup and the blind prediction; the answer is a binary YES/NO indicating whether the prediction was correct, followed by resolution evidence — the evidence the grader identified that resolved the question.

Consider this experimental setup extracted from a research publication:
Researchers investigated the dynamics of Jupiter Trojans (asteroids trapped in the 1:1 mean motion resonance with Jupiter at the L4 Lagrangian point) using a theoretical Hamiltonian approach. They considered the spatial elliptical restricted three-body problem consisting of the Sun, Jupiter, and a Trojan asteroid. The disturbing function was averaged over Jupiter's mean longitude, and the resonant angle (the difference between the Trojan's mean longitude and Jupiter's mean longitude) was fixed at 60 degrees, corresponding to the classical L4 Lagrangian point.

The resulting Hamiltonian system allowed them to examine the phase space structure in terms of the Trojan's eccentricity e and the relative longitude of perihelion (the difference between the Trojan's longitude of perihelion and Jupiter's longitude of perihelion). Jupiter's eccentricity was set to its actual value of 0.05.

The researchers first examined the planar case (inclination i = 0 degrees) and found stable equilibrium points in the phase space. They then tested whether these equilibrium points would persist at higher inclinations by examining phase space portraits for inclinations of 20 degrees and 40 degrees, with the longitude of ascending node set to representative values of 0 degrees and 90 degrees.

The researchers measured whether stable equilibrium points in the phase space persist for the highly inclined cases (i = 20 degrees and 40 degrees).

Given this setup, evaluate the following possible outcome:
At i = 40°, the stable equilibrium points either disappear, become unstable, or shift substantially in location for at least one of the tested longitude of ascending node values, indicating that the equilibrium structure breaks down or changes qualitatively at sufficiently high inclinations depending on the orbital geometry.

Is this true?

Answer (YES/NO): NO